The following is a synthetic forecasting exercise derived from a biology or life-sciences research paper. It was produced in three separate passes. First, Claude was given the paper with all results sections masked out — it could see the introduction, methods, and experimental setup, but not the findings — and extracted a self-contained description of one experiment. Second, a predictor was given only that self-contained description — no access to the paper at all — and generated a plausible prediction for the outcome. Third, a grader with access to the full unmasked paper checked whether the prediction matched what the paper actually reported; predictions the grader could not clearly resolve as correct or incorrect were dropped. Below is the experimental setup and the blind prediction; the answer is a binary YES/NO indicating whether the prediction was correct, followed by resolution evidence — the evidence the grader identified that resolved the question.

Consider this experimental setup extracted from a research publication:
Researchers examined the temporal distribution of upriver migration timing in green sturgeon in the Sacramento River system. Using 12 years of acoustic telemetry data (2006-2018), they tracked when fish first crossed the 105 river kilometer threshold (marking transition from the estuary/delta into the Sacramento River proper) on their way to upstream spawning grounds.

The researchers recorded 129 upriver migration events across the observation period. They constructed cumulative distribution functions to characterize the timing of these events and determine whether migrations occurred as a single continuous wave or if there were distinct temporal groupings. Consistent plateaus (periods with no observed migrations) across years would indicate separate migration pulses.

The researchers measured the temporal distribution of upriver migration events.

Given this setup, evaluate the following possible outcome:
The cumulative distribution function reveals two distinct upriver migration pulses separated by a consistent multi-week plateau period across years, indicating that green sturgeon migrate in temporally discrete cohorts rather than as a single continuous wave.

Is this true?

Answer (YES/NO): NO